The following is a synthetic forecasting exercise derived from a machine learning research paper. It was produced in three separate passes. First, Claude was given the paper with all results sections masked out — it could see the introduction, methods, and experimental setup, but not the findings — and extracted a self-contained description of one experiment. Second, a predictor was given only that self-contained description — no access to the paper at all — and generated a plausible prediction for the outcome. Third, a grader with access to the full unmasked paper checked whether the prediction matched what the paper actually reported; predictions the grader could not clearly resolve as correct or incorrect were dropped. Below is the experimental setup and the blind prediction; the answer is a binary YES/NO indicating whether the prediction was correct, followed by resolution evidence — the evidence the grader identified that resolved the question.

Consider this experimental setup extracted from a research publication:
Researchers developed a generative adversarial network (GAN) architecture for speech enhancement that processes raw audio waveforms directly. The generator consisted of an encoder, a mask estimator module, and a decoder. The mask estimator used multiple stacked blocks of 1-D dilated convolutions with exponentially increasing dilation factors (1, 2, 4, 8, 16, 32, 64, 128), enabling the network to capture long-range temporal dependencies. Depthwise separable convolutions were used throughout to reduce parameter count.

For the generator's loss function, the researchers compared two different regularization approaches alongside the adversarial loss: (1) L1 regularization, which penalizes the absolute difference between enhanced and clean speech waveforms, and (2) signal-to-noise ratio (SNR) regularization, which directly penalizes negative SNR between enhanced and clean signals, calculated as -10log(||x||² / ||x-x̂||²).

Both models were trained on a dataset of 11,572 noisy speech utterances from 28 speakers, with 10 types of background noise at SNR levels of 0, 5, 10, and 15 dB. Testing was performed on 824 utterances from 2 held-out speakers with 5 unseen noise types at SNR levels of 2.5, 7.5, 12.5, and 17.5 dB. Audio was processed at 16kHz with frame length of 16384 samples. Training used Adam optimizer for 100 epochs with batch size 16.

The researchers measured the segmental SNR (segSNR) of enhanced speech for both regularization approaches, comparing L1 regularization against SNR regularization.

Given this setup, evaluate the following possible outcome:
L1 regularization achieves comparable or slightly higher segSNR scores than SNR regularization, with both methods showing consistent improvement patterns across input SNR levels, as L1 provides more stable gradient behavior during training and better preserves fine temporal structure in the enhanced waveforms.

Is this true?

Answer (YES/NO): NO